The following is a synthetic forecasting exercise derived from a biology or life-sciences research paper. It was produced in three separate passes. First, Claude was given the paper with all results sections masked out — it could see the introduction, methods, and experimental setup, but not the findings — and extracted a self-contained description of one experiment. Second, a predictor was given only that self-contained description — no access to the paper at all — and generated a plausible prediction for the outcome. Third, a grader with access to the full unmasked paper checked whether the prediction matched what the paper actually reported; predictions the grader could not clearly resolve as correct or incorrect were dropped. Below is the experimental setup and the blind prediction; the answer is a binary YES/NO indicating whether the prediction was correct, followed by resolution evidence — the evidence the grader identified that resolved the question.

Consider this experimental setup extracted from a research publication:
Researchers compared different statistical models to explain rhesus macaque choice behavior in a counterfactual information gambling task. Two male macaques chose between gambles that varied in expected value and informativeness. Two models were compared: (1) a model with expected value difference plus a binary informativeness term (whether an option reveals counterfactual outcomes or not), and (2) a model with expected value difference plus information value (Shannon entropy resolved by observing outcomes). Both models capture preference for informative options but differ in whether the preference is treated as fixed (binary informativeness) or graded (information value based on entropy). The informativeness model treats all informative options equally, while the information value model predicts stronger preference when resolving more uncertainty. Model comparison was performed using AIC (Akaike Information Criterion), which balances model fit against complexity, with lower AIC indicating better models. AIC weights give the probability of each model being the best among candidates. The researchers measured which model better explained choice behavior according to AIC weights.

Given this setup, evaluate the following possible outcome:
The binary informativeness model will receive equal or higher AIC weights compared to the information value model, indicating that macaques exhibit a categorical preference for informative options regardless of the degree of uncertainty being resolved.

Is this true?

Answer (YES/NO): NO